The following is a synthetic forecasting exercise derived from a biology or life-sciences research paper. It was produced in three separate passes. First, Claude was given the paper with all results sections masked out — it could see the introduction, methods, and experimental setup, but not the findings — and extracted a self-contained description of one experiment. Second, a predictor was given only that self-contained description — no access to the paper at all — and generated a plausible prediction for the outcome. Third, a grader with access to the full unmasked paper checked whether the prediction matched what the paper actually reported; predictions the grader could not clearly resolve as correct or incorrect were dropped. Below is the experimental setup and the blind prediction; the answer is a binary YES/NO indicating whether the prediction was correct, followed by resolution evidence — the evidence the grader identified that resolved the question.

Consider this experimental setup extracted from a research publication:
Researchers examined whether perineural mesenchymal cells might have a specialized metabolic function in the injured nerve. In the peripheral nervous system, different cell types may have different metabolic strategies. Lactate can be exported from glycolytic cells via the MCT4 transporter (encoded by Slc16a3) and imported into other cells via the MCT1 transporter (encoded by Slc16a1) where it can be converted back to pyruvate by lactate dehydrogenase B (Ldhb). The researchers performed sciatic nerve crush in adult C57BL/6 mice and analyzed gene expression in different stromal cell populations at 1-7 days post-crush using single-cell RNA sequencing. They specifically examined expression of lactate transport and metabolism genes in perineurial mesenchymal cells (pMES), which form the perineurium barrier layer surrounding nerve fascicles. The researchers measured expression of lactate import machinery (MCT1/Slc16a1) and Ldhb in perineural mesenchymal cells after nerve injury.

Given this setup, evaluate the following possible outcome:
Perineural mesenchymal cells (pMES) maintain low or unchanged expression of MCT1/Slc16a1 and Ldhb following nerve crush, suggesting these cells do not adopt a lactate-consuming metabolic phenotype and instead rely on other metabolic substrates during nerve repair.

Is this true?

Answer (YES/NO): NO